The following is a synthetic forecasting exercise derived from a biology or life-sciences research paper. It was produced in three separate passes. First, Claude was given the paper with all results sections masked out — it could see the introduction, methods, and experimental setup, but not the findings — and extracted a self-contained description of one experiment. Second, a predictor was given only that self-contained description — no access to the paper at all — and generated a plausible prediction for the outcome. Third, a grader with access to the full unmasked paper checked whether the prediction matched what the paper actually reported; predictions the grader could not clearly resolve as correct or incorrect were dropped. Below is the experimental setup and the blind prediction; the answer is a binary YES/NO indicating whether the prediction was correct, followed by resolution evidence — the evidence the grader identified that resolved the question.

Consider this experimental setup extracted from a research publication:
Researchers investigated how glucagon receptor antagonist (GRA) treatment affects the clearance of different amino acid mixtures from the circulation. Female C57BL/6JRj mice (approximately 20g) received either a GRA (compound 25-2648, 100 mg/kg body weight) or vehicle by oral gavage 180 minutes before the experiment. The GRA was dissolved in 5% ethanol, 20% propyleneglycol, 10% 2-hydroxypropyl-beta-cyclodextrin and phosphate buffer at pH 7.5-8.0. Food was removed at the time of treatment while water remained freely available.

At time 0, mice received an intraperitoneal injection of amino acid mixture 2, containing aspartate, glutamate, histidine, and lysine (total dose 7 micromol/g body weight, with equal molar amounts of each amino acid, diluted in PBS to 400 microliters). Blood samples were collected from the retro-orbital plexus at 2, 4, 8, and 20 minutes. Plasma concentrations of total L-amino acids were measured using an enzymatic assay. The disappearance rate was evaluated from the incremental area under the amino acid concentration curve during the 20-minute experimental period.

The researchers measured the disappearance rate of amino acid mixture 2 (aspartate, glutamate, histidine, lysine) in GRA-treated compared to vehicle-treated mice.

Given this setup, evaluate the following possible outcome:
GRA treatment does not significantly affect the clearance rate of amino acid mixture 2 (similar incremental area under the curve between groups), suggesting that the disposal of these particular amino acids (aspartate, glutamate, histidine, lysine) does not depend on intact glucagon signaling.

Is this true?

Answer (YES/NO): YES